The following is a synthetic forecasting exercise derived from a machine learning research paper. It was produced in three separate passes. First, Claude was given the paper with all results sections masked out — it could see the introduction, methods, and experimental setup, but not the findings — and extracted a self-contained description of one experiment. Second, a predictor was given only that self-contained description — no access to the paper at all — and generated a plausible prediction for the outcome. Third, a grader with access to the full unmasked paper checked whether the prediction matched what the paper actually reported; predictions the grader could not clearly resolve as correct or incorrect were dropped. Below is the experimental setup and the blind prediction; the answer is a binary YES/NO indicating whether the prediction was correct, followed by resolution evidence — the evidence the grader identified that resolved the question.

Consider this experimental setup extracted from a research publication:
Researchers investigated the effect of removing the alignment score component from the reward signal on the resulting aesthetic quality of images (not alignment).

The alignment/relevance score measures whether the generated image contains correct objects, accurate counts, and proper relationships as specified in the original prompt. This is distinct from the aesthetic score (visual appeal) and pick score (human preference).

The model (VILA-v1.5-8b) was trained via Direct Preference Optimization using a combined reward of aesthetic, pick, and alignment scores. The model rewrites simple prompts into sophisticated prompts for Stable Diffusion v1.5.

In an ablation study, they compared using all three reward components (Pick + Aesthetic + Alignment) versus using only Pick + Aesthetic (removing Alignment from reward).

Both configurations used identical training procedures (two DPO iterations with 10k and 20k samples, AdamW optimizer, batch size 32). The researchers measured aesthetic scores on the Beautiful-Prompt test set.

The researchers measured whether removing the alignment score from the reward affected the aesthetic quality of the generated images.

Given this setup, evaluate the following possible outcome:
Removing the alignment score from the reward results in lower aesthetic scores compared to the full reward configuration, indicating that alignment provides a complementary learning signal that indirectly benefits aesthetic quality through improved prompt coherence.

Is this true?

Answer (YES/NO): NO